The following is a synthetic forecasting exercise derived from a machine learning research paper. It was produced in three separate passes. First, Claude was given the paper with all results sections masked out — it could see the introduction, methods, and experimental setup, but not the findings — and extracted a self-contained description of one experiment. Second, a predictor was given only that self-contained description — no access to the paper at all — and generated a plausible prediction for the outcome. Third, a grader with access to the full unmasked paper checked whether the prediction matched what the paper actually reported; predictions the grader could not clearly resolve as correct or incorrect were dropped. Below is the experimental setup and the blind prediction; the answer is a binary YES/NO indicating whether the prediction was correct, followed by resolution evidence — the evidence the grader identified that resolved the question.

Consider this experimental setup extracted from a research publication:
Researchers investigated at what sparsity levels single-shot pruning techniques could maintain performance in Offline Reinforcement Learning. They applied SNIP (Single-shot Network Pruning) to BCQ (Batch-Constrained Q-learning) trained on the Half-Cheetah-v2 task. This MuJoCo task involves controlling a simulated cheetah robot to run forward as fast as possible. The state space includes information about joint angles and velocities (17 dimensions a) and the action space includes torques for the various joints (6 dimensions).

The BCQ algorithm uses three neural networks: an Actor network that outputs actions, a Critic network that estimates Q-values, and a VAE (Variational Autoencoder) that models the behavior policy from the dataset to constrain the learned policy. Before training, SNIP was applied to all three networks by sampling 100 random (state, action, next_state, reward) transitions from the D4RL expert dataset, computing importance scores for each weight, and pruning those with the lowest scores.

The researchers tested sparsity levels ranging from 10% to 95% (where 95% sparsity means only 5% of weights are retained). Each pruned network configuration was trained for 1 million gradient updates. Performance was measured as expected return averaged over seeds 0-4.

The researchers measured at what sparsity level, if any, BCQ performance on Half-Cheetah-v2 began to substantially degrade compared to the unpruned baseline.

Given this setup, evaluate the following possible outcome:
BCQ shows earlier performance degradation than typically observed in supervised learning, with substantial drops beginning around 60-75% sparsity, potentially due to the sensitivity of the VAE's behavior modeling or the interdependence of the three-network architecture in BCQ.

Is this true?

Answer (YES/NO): NO